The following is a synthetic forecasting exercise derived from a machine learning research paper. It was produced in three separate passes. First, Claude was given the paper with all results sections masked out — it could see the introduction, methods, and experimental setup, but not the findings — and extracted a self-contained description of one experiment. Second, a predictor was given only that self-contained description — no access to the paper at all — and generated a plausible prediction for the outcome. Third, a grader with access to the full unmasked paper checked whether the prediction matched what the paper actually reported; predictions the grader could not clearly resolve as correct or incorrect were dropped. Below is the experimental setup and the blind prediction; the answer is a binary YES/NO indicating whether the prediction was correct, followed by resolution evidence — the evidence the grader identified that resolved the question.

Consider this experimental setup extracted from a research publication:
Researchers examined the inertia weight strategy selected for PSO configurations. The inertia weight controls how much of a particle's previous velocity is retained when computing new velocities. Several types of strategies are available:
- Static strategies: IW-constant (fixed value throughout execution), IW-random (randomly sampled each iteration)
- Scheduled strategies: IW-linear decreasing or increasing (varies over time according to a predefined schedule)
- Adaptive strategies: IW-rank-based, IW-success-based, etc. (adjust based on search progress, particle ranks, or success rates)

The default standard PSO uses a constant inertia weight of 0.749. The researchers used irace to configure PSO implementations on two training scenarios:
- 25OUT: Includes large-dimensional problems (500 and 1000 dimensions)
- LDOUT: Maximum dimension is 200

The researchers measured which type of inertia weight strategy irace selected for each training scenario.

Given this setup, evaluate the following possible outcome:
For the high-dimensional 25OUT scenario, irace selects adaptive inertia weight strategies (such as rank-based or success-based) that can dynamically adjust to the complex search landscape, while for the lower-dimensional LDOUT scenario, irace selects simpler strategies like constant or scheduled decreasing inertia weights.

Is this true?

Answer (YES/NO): YES